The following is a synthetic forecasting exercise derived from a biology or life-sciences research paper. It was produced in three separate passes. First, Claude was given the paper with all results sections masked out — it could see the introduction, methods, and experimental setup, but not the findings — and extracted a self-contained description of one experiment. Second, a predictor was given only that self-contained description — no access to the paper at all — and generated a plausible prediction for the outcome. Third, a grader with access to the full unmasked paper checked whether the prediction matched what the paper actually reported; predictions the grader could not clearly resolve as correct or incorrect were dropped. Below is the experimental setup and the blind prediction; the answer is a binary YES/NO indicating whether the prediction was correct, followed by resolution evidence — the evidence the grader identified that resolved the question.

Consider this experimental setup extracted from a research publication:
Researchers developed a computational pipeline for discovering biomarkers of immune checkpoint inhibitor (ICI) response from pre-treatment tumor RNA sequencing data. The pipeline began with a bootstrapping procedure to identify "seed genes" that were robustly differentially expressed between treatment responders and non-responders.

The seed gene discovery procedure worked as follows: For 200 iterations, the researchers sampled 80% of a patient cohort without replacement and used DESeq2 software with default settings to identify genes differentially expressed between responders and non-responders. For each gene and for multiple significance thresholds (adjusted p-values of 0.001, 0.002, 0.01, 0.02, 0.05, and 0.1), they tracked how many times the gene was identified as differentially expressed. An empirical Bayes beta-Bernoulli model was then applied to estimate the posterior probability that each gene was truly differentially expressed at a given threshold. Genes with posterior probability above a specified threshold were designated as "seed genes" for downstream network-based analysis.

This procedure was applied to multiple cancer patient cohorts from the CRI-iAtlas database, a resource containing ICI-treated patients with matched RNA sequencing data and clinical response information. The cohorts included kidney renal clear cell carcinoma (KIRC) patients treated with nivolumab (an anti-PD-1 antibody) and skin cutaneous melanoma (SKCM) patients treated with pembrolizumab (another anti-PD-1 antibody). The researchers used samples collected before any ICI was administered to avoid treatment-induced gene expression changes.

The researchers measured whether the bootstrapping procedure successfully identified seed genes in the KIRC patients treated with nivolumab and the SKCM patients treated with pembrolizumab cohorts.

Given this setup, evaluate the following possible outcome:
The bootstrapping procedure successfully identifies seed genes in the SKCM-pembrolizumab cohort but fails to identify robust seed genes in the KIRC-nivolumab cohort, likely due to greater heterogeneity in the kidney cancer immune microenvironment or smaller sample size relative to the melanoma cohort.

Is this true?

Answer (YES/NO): NO